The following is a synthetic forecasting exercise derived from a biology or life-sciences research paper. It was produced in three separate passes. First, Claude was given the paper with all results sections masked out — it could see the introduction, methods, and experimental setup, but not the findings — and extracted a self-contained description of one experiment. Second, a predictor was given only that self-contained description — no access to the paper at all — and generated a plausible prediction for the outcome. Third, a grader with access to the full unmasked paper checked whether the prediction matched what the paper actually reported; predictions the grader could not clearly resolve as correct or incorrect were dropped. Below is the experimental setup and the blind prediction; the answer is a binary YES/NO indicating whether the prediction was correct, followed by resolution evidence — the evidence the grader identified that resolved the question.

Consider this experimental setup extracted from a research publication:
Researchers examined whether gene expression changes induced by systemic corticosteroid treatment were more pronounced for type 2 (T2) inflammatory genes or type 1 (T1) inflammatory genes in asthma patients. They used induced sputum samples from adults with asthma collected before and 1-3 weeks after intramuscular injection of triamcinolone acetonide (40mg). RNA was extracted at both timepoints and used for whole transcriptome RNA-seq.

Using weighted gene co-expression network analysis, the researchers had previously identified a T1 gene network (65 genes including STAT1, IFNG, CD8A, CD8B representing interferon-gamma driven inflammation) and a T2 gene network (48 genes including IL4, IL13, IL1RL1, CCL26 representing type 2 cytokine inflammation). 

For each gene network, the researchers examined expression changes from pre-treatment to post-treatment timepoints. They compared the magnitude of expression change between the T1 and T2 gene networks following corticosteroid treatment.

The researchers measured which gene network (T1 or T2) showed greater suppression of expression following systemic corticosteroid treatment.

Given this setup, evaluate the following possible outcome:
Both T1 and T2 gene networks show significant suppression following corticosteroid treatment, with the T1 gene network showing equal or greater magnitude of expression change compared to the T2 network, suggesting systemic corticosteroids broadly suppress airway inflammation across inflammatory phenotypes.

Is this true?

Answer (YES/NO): NO